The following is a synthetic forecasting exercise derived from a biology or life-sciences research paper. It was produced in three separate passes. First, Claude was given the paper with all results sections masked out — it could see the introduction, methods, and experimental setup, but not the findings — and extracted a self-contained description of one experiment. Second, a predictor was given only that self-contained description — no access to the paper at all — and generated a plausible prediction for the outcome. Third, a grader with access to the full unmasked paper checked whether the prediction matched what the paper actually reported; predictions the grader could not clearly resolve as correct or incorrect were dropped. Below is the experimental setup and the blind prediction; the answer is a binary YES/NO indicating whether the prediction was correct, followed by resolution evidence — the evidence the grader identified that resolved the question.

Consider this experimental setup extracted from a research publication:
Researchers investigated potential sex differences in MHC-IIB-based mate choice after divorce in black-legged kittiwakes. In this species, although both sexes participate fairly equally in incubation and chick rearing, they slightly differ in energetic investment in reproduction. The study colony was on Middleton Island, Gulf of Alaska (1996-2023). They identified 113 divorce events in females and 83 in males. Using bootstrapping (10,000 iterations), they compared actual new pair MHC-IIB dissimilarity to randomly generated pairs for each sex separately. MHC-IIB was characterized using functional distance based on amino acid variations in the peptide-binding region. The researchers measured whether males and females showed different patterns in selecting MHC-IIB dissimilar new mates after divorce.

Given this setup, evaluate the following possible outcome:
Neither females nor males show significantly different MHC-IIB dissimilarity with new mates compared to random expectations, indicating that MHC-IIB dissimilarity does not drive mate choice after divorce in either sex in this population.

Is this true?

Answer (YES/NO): NO